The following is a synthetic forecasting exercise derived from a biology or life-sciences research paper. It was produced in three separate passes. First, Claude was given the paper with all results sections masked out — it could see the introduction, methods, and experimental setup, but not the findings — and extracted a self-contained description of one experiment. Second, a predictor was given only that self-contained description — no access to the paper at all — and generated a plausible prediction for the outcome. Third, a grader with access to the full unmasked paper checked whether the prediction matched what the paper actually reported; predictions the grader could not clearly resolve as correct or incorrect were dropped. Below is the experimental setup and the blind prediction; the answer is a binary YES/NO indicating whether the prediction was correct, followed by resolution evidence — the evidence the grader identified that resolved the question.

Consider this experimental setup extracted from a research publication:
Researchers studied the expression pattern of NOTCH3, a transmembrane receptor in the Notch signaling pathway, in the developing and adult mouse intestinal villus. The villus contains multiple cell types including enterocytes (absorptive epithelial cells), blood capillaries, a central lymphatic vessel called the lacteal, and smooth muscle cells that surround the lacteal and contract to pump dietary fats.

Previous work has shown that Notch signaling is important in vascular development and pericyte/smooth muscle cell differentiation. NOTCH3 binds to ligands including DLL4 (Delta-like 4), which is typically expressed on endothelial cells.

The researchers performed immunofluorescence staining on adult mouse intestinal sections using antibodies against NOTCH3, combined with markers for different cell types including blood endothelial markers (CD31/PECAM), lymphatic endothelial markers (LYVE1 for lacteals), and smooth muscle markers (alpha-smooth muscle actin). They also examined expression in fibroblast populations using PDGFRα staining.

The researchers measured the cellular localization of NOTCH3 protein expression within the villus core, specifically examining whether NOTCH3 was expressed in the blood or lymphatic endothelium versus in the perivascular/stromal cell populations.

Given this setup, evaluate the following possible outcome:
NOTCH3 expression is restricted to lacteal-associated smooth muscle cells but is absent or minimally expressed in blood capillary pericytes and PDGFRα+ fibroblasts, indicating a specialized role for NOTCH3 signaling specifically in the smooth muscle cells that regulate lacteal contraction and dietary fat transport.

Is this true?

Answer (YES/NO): NO